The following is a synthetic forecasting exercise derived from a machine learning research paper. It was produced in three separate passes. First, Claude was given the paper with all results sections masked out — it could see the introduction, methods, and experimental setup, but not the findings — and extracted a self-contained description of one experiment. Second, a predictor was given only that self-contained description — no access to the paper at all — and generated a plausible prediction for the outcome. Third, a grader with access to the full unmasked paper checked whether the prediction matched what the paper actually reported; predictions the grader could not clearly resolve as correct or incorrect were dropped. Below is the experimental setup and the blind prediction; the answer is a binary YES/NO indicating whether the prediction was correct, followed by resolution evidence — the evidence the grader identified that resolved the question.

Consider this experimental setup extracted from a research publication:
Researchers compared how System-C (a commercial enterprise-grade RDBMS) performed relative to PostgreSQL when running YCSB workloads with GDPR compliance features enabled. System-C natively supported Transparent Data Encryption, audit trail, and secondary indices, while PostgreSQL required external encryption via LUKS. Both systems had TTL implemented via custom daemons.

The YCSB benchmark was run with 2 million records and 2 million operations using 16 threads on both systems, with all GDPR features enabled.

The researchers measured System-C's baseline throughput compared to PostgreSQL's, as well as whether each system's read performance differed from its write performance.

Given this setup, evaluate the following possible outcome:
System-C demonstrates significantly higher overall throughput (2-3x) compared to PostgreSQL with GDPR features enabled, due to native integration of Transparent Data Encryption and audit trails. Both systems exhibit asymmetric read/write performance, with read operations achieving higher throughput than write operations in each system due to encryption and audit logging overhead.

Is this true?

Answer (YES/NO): NO